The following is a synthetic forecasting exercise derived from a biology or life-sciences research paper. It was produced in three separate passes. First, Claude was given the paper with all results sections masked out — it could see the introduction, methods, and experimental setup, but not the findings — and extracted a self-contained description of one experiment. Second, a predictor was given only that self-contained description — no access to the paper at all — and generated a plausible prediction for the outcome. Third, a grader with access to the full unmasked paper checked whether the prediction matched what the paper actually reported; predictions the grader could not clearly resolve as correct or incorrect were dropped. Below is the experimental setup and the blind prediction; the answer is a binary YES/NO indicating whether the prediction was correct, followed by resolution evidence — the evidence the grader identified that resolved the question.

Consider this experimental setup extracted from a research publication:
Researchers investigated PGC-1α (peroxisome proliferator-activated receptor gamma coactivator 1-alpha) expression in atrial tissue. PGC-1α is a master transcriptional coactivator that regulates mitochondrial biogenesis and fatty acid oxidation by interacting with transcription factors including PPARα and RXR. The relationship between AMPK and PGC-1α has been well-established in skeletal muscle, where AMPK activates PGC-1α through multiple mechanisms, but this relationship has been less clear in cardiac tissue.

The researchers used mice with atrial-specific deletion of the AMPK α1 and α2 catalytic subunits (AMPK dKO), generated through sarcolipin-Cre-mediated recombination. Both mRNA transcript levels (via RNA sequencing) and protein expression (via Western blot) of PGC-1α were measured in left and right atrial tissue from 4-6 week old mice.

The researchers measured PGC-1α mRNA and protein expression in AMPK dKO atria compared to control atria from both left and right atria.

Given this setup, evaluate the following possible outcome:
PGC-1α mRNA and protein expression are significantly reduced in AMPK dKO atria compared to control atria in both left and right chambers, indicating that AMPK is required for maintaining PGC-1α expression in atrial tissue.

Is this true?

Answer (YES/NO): YES